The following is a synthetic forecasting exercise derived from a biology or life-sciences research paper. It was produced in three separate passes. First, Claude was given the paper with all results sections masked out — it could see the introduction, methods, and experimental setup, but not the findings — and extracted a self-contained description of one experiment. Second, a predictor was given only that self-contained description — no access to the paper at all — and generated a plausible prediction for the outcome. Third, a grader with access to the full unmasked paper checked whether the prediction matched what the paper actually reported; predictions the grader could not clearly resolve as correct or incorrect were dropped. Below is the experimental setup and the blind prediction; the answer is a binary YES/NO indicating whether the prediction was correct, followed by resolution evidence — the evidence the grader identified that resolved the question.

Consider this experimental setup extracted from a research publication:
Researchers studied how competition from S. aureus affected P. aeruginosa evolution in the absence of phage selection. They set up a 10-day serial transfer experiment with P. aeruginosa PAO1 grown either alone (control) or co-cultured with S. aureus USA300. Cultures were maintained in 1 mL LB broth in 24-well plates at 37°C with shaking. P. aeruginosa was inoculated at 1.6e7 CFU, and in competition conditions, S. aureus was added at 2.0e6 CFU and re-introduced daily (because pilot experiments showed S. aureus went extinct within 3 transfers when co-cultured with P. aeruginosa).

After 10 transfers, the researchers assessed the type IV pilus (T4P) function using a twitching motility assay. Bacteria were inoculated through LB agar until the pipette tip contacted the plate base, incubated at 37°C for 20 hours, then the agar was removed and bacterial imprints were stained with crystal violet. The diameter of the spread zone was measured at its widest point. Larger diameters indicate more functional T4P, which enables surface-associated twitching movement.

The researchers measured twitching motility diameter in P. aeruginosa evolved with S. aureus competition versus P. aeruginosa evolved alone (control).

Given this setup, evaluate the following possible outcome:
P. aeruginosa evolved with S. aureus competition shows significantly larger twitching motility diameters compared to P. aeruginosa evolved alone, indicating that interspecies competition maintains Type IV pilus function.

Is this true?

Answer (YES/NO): NO